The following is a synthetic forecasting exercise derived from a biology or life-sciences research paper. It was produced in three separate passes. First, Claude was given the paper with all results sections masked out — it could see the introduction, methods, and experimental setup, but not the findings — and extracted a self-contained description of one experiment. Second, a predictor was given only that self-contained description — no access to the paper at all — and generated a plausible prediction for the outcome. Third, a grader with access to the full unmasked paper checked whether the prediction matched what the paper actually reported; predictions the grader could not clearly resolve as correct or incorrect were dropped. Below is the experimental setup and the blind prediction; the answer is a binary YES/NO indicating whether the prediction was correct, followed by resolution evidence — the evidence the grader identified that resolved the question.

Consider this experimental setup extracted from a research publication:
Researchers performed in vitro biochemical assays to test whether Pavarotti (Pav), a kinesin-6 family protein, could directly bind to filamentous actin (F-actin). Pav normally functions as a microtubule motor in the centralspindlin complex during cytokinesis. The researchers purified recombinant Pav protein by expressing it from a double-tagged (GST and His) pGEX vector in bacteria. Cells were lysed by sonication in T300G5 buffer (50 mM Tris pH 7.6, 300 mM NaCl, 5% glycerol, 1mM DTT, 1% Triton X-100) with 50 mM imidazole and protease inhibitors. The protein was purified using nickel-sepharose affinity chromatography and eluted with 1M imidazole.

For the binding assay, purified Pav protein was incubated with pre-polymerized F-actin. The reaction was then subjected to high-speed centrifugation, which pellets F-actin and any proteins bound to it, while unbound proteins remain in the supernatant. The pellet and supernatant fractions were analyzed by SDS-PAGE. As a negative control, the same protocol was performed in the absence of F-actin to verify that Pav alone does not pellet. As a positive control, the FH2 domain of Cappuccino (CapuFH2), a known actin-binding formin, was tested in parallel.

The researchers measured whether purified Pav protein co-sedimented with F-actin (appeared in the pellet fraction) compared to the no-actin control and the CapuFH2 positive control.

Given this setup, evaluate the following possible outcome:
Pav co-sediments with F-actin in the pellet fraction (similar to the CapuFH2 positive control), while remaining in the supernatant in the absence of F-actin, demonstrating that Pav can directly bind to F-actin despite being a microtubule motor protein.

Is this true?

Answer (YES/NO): NO